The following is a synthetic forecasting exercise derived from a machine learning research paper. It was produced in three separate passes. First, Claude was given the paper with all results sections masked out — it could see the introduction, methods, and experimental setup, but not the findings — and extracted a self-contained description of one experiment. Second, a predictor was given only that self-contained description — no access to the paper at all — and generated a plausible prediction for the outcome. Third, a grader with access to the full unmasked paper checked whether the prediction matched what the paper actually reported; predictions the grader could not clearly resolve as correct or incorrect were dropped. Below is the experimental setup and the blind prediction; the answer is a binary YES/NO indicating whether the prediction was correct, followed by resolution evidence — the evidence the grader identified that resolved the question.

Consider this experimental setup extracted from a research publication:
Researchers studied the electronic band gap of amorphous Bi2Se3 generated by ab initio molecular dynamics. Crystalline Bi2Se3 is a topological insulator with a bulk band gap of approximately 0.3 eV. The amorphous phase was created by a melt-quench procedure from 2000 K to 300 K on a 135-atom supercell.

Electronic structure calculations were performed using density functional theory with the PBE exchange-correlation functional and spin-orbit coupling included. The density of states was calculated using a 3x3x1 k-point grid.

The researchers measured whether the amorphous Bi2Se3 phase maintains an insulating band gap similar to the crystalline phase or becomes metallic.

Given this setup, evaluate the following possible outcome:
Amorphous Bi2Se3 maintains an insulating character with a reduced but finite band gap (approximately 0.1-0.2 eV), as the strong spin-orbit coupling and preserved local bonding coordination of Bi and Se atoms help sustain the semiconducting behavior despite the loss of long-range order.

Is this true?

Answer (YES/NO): NO